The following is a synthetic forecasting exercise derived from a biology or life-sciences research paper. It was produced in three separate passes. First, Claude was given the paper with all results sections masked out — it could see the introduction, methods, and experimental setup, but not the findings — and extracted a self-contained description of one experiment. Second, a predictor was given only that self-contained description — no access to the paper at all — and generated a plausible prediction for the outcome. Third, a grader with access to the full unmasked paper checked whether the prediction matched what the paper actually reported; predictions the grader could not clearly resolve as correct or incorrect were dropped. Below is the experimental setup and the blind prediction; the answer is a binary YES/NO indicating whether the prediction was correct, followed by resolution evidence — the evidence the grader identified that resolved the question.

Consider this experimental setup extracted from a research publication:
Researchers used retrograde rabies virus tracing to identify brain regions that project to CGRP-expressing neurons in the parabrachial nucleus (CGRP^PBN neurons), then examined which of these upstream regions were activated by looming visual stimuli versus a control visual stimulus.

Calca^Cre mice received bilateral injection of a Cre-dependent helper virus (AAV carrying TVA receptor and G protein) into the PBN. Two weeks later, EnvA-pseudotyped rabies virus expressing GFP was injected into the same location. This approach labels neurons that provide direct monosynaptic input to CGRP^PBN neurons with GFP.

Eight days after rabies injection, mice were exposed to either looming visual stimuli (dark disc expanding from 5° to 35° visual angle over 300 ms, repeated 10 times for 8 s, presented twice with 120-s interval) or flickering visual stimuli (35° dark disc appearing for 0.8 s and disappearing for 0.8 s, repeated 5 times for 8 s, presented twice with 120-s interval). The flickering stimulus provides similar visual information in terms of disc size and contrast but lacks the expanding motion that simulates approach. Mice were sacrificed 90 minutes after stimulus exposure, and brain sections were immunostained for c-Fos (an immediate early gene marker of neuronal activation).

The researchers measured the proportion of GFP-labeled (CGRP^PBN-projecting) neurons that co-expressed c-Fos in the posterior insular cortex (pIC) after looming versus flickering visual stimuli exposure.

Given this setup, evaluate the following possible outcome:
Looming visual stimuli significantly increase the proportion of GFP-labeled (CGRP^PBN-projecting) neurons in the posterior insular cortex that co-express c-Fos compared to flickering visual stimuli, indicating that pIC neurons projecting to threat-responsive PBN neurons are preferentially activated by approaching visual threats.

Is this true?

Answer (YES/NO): YES